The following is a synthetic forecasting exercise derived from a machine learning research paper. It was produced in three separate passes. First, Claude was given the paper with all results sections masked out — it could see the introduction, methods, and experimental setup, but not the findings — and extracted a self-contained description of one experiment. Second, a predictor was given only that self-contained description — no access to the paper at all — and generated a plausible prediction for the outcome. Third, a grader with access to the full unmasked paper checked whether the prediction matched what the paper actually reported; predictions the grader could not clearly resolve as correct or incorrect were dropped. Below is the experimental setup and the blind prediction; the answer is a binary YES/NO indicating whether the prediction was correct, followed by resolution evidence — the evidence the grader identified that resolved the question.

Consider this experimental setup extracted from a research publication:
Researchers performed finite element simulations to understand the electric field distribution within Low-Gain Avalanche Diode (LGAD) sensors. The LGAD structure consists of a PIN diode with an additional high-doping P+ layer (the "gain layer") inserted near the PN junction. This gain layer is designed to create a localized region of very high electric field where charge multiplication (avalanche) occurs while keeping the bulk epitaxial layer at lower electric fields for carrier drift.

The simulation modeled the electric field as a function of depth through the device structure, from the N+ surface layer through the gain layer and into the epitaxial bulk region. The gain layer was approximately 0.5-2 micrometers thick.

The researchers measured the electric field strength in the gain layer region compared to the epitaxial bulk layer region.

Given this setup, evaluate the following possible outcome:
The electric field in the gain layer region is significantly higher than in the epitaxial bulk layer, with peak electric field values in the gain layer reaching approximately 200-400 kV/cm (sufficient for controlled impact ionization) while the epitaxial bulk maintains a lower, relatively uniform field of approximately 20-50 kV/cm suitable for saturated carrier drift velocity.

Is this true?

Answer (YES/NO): YES